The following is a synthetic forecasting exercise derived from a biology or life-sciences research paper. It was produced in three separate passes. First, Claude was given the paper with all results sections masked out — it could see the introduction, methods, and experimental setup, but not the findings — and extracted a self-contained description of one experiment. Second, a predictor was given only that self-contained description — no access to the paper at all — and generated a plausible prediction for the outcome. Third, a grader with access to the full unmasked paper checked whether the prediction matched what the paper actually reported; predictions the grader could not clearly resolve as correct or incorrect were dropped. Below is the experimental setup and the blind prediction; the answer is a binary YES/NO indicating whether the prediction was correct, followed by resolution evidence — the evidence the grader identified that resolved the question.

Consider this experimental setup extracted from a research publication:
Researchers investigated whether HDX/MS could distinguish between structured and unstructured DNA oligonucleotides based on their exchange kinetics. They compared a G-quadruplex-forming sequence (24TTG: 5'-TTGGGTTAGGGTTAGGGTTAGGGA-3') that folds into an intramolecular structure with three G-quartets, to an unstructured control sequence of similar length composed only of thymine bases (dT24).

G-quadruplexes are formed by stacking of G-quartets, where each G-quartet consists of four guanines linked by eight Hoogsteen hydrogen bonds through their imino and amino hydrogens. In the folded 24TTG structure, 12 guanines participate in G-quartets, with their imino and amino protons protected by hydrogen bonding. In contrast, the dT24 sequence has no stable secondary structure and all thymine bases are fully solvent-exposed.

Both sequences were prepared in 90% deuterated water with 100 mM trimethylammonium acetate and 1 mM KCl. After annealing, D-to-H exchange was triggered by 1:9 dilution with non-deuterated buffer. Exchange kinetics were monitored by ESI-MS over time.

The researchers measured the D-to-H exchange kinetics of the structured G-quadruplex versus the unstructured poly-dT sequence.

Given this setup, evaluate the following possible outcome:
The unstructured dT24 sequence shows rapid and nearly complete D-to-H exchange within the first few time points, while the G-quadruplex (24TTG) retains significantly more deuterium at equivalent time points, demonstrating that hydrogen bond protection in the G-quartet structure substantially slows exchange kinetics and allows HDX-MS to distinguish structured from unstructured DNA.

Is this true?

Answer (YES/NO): YES